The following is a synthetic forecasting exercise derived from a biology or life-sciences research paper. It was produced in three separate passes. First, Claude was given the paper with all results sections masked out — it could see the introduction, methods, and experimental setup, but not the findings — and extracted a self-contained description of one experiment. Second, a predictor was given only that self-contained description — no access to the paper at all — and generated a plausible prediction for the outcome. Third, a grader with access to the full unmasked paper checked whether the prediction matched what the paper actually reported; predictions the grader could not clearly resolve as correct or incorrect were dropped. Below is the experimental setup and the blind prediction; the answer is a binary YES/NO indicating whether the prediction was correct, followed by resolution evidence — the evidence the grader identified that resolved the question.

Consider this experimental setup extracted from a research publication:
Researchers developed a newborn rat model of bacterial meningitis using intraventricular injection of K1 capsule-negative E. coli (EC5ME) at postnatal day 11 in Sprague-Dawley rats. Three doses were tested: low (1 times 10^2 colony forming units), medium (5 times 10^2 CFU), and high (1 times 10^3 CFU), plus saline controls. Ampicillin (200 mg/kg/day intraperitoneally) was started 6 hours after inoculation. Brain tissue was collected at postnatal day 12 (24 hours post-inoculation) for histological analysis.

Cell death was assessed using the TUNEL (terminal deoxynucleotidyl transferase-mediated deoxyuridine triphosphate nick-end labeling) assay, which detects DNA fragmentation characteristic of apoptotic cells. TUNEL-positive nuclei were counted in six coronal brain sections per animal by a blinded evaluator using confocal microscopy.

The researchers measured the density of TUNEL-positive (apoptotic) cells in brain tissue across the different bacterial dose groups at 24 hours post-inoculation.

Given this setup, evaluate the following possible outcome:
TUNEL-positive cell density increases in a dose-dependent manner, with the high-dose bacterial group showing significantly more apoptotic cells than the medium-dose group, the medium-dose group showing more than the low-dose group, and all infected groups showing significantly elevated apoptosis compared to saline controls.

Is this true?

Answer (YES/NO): NO